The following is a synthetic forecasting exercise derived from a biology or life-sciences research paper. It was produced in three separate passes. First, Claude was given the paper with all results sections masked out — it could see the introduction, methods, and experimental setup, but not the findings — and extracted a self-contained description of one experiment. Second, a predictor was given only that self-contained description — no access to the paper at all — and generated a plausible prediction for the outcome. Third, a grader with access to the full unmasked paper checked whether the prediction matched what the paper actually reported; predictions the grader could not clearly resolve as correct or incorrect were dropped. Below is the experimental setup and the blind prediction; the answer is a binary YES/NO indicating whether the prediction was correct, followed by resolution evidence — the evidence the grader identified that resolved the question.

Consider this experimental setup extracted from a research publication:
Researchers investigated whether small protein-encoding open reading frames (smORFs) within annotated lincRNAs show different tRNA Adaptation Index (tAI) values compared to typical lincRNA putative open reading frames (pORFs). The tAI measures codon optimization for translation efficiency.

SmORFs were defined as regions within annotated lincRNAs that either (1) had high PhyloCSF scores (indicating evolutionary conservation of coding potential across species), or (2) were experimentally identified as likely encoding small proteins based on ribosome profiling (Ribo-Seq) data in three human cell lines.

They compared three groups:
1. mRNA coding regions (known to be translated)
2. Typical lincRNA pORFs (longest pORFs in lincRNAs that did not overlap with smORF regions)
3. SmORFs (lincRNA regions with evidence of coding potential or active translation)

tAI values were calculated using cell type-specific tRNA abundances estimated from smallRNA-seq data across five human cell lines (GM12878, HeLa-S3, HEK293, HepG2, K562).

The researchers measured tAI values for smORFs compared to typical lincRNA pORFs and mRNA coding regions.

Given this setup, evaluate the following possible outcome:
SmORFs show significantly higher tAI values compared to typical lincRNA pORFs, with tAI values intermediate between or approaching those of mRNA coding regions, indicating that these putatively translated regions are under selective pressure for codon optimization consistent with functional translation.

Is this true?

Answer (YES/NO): NO